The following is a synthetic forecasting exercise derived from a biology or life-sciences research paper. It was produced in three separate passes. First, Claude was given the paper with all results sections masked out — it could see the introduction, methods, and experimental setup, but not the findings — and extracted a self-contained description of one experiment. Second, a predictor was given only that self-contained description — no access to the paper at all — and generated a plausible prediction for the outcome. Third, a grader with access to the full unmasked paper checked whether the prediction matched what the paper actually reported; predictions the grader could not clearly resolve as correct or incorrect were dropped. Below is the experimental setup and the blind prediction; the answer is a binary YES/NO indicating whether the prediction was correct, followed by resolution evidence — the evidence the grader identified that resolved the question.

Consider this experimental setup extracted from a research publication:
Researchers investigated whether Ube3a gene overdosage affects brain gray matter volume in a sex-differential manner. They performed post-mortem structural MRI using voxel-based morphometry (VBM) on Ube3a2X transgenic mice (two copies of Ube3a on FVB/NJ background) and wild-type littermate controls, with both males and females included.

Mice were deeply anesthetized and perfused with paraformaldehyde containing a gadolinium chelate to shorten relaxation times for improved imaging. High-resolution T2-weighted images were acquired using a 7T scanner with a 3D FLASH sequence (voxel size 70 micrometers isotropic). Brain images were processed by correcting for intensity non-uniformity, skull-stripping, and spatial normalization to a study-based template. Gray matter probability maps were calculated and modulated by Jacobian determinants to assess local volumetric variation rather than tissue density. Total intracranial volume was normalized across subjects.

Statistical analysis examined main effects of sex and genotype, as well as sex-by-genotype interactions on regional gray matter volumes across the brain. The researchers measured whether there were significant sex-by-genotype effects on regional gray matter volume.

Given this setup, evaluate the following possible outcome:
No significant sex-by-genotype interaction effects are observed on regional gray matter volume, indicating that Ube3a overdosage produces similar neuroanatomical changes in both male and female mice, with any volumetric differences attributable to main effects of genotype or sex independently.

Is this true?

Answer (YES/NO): YES